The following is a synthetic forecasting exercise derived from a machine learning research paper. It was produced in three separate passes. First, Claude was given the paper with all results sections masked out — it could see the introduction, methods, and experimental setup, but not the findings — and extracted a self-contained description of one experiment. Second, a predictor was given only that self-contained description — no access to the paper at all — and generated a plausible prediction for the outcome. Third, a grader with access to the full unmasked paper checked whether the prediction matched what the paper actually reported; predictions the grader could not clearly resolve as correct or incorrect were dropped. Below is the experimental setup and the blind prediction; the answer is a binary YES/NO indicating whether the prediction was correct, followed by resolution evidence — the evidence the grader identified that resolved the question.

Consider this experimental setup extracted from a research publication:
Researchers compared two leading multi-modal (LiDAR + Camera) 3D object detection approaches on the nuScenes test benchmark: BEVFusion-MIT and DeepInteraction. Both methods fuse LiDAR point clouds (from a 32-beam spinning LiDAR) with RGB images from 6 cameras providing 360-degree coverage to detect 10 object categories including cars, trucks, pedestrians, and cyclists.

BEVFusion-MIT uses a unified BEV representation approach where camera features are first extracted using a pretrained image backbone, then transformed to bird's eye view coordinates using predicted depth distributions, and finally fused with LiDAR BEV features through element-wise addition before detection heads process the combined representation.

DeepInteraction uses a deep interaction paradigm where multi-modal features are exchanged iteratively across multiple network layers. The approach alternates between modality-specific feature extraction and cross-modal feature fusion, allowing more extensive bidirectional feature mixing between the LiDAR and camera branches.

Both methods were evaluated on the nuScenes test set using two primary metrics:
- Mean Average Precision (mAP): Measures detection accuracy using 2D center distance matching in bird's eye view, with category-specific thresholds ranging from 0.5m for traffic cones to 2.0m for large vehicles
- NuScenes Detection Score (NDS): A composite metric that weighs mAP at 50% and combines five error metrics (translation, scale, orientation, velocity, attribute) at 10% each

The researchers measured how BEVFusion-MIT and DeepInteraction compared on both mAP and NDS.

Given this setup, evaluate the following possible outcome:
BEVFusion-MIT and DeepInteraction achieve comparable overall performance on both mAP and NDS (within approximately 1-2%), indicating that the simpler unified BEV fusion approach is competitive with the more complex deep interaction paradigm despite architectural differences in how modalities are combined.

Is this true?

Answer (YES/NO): YES